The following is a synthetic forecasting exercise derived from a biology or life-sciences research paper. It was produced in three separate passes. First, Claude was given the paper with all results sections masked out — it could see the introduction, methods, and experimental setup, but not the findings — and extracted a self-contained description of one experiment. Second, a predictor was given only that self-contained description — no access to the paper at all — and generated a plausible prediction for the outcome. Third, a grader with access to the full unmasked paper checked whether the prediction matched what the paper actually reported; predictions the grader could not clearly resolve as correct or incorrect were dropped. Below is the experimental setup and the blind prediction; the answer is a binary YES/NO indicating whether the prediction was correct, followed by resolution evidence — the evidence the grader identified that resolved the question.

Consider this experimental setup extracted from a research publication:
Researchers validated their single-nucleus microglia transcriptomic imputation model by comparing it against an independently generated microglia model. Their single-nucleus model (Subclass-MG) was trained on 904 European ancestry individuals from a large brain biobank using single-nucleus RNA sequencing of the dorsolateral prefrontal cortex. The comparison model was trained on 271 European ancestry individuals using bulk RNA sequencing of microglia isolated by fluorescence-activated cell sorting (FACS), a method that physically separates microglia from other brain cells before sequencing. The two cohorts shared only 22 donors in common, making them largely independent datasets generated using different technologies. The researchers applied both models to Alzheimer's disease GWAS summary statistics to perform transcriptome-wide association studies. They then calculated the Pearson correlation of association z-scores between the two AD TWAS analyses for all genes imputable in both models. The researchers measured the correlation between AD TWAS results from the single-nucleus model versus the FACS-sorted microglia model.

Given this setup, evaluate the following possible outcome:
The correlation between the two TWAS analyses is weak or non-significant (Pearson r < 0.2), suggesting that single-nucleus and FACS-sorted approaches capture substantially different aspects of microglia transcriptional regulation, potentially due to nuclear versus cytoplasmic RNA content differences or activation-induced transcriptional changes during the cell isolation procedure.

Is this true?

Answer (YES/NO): NO